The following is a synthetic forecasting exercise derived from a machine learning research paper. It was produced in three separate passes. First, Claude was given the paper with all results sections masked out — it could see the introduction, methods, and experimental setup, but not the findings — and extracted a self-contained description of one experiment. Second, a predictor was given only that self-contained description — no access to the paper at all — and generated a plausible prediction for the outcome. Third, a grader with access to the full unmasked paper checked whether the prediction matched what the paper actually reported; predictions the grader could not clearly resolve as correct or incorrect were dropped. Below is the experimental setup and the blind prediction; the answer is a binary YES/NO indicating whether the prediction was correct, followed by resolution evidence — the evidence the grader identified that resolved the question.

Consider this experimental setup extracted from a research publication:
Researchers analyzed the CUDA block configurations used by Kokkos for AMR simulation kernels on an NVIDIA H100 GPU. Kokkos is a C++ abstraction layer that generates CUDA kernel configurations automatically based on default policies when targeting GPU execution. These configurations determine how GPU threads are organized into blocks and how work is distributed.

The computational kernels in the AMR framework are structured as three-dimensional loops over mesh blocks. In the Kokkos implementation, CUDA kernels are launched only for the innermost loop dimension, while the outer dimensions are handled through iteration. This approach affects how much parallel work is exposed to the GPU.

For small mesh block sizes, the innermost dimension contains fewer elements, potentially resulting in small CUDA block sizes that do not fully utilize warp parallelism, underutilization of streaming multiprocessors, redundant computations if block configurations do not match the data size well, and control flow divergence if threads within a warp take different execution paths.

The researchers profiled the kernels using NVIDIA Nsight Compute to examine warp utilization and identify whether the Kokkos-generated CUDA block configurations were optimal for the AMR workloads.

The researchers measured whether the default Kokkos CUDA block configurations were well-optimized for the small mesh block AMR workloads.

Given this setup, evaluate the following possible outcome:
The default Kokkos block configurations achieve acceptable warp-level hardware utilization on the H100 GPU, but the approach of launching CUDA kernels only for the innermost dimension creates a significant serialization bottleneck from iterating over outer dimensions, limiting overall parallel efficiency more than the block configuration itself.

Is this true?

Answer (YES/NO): NO